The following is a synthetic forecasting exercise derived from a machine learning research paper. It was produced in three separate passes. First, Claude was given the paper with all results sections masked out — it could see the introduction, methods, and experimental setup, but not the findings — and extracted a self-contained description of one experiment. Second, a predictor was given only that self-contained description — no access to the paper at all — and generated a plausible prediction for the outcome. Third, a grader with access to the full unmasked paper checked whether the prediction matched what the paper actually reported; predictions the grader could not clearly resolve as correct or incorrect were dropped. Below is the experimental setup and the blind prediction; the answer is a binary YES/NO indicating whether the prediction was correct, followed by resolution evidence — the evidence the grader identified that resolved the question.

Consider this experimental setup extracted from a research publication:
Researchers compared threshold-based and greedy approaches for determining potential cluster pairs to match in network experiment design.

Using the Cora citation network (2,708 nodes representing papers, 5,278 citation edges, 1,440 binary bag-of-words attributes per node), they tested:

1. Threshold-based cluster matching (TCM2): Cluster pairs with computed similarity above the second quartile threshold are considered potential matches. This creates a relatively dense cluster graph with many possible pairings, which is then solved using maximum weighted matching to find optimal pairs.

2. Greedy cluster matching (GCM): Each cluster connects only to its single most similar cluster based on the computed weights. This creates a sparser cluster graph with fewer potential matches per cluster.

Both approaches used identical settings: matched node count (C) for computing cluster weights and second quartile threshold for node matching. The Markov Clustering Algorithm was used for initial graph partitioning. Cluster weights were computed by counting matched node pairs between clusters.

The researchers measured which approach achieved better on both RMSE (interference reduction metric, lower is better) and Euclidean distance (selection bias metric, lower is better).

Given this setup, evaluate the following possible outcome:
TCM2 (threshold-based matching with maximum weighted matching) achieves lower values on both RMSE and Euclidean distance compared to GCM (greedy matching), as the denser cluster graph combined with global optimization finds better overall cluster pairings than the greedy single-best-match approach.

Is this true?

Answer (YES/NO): YES